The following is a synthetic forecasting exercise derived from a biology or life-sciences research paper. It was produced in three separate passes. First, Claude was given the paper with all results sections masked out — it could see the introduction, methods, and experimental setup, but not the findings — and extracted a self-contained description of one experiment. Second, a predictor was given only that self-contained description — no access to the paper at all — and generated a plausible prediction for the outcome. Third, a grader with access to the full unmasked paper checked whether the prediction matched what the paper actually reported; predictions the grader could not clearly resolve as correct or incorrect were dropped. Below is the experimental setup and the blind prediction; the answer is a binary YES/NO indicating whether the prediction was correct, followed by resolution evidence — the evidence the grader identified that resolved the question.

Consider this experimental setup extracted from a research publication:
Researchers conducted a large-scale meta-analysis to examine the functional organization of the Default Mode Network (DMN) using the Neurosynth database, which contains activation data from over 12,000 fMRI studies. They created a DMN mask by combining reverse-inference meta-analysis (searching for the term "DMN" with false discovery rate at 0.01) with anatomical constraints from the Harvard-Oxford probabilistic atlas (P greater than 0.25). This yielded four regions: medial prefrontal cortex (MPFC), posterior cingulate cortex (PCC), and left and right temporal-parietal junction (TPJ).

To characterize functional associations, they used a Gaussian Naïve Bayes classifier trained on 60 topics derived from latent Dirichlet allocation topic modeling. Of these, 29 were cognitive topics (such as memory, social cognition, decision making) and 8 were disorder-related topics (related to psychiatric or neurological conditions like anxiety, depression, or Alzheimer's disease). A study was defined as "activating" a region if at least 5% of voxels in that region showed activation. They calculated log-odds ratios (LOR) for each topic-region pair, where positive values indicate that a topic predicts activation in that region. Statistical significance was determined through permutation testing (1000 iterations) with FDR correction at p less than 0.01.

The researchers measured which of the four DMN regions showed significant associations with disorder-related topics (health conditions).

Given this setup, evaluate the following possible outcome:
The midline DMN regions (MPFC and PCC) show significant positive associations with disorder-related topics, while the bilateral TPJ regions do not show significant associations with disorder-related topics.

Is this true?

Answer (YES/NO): YES